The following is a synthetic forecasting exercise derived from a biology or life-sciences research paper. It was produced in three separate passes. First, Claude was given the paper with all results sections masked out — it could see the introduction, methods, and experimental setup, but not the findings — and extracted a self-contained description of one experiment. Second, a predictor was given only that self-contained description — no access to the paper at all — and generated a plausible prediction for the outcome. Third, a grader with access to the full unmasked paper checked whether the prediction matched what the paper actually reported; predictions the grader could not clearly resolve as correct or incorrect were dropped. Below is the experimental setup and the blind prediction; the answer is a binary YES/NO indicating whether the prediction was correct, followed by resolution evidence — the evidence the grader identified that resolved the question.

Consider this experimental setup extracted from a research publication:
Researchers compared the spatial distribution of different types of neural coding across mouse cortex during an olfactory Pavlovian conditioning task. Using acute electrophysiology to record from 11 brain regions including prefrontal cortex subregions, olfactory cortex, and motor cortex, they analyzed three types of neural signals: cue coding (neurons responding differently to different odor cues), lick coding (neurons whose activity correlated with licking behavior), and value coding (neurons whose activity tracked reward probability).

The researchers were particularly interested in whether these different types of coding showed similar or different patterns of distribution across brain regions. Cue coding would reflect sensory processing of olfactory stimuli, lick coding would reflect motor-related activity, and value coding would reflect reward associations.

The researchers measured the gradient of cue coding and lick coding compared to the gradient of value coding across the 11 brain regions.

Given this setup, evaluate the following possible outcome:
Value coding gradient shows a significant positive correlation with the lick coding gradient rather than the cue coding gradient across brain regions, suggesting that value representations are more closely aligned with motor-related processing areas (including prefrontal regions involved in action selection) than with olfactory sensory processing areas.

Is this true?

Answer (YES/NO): NO